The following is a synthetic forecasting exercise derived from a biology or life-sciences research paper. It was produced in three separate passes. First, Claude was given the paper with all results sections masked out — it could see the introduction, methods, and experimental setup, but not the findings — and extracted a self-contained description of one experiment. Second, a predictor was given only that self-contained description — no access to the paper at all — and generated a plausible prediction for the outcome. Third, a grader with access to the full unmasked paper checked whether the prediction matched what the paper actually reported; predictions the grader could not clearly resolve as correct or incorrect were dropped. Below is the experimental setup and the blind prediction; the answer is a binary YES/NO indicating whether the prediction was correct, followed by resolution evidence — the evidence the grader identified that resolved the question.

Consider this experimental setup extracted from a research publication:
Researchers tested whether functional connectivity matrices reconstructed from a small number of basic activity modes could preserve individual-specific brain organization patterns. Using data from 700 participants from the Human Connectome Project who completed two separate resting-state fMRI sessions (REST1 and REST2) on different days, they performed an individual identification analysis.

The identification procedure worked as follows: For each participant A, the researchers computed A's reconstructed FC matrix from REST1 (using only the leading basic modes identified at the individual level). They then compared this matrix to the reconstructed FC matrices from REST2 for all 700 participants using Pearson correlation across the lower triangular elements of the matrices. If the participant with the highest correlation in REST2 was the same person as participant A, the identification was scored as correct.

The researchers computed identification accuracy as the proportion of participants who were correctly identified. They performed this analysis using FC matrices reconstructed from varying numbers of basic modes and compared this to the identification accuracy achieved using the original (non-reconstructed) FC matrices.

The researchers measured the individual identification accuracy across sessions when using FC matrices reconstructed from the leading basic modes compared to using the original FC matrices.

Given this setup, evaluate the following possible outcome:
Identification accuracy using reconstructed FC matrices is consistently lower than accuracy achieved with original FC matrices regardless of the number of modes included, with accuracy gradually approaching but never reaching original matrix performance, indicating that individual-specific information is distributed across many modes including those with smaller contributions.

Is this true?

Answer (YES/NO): NO